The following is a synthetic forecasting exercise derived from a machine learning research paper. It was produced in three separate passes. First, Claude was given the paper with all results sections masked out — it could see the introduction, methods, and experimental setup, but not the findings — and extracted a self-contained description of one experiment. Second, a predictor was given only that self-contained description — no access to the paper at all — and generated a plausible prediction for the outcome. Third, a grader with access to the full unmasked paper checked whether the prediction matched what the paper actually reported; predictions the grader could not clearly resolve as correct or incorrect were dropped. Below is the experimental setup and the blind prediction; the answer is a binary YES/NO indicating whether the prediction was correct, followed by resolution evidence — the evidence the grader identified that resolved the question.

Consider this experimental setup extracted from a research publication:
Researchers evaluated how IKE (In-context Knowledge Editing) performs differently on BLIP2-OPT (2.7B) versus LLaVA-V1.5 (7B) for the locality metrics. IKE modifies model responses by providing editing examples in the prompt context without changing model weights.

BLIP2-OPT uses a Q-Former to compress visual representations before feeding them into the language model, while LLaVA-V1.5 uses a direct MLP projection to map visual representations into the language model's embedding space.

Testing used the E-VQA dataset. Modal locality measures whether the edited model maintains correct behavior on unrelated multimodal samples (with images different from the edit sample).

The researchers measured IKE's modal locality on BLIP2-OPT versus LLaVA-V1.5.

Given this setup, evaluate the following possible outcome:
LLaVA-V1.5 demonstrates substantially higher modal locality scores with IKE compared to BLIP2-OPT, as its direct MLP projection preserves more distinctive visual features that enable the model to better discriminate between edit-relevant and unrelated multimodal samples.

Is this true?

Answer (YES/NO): YES